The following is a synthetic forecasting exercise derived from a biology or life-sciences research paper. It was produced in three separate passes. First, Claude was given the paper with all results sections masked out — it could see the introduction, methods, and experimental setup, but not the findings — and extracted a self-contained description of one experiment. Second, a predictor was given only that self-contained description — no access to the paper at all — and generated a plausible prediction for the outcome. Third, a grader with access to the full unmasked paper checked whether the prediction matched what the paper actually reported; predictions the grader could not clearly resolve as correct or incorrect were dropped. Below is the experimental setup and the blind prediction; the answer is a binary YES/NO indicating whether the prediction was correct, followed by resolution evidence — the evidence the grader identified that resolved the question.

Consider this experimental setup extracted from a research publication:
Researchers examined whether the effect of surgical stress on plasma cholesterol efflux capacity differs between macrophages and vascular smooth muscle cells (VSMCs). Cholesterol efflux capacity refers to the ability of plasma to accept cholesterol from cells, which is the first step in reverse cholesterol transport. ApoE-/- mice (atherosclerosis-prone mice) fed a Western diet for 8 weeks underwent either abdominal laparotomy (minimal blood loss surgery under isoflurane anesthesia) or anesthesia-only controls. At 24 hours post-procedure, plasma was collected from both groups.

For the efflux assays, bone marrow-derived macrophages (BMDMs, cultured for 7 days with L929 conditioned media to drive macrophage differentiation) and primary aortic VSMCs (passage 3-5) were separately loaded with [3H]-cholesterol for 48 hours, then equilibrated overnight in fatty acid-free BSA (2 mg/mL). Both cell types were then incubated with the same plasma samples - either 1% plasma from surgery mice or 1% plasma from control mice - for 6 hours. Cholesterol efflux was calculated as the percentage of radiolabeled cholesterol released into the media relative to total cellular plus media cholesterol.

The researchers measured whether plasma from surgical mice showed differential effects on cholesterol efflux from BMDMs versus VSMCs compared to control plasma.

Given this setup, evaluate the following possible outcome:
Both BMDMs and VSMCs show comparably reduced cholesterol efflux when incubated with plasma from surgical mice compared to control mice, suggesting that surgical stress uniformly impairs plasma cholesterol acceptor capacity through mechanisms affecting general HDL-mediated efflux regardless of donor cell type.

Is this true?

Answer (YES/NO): NO